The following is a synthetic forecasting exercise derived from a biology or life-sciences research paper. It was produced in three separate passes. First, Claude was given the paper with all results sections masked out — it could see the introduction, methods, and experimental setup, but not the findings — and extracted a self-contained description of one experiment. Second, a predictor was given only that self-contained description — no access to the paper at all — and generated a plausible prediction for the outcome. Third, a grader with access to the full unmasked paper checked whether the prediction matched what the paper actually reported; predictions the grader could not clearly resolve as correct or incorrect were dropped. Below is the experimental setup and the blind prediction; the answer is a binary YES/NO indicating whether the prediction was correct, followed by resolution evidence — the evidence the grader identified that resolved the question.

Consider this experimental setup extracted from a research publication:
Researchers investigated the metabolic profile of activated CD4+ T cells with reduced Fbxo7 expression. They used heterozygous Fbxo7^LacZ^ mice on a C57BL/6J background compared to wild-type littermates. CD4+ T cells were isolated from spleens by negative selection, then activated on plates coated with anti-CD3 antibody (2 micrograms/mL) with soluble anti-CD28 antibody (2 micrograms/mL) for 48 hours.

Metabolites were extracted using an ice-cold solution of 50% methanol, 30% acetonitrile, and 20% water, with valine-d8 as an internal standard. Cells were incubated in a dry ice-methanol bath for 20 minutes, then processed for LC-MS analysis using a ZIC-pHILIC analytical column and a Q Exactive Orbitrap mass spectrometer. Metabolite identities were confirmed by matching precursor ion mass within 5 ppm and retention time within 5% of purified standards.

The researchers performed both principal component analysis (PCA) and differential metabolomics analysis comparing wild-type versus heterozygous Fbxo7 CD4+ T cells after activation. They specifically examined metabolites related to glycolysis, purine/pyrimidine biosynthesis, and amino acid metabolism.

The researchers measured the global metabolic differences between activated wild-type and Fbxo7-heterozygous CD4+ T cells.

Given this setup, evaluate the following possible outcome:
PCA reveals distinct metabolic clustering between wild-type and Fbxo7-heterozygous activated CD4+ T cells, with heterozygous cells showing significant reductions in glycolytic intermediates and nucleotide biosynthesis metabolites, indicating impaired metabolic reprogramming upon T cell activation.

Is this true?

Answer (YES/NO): NO